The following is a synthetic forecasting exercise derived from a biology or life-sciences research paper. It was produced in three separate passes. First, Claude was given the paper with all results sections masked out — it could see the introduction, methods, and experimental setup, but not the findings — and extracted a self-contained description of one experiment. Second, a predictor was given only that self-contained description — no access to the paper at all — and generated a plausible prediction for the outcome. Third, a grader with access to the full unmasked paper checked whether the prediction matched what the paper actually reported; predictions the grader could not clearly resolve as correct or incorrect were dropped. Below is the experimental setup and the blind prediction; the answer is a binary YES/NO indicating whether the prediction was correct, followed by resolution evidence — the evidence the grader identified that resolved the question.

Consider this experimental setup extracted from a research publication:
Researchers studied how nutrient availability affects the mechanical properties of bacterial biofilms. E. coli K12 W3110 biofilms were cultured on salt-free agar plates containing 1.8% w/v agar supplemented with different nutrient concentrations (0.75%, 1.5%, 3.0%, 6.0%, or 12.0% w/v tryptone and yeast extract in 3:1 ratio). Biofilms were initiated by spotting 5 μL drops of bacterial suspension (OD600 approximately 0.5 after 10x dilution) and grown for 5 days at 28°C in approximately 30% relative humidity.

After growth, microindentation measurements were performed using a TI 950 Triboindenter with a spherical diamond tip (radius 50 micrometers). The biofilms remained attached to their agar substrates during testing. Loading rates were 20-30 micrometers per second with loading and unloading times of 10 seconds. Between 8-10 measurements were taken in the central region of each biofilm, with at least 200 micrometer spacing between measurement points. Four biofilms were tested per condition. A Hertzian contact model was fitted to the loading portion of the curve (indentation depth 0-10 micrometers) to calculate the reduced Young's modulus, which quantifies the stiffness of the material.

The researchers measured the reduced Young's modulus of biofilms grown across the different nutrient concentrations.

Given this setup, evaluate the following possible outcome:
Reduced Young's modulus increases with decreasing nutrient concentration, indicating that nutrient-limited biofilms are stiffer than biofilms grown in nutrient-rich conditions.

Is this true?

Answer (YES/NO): NO